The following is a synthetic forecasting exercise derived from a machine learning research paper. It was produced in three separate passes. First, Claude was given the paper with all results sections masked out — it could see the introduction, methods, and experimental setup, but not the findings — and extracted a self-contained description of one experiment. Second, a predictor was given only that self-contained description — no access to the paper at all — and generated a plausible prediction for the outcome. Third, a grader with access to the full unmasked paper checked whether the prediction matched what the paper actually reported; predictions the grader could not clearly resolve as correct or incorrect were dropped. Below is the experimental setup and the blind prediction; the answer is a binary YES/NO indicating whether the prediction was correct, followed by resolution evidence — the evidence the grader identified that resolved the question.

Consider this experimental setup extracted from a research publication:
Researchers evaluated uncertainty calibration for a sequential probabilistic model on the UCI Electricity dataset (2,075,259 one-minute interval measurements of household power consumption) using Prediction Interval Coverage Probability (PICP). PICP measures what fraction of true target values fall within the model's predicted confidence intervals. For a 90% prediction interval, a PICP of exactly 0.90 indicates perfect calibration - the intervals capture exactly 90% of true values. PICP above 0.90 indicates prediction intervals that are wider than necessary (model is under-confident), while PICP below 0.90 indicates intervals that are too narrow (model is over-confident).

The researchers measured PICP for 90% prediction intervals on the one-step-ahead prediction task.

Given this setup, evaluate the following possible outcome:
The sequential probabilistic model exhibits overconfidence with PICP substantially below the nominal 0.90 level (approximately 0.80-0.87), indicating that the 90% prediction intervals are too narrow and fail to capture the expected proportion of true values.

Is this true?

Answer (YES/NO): NO